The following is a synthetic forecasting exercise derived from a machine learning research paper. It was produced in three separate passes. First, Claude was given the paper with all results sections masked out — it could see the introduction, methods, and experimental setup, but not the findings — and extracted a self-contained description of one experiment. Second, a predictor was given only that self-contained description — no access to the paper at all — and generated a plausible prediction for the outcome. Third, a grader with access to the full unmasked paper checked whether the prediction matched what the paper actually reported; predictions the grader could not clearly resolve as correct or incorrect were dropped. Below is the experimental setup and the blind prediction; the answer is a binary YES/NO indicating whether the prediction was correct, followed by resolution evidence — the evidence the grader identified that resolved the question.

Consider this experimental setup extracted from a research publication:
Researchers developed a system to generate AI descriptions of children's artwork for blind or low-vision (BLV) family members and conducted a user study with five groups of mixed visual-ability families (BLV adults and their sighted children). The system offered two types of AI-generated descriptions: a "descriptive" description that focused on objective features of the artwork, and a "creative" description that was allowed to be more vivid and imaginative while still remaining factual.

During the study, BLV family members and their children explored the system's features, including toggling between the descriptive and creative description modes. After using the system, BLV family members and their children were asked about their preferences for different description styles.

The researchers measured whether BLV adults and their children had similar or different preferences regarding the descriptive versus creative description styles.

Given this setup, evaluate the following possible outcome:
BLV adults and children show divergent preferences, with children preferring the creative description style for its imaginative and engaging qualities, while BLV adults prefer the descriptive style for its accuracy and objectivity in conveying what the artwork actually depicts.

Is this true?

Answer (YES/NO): NO